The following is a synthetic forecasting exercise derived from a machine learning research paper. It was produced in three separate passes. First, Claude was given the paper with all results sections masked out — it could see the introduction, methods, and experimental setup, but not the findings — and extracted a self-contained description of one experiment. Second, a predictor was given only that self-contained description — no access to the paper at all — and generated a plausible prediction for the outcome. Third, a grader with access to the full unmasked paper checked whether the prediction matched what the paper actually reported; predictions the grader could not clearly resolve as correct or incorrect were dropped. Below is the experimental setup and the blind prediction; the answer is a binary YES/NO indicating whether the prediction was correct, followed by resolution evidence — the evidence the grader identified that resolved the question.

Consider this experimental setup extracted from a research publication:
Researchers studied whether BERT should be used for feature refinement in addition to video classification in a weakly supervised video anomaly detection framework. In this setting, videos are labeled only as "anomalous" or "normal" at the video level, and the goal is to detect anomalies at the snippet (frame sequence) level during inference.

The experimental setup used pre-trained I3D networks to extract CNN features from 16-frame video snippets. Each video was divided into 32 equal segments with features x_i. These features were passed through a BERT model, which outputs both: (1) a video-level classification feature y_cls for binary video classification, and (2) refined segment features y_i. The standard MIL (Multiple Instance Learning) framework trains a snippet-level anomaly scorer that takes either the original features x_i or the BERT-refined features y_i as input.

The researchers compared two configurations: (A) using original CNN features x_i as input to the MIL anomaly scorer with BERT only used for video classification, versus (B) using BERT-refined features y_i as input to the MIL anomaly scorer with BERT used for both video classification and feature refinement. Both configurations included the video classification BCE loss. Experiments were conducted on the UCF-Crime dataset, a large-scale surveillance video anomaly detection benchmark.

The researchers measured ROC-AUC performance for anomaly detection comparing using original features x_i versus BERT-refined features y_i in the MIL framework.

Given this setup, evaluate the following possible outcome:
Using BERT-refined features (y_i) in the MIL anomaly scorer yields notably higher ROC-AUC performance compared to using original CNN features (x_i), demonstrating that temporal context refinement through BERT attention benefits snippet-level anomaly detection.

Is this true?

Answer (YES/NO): NO